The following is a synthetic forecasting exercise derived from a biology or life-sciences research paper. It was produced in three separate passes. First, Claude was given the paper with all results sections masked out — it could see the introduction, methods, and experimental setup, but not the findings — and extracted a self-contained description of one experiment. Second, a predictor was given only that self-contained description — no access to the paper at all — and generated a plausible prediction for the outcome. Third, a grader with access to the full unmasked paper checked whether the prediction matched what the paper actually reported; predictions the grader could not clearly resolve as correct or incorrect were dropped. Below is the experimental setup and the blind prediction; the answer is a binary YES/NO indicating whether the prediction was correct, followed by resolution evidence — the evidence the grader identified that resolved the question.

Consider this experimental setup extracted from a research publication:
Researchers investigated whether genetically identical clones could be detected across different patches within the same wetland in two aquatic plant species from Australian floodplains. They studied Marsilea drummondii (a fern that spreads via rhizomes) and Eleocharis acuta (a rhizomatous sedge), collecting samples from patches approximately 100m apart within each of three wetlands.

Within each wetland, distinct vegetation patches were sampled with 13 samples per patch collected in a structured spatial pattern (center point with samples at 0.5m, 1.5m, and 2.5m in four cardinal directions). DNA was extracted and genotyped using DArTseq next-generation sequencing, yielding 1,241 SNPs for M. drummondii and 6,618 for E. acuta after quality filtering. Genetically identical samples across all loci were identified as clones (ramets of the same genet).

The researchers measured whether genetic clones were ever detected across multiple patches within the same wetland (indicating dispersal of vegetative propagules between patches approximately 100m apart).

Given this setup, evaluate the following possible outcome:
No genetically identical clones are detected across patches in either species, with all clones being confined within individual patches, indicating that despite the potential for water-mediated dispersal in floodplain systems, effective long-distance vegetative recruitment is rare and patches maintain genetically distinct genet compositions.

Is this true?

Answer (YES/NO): NO